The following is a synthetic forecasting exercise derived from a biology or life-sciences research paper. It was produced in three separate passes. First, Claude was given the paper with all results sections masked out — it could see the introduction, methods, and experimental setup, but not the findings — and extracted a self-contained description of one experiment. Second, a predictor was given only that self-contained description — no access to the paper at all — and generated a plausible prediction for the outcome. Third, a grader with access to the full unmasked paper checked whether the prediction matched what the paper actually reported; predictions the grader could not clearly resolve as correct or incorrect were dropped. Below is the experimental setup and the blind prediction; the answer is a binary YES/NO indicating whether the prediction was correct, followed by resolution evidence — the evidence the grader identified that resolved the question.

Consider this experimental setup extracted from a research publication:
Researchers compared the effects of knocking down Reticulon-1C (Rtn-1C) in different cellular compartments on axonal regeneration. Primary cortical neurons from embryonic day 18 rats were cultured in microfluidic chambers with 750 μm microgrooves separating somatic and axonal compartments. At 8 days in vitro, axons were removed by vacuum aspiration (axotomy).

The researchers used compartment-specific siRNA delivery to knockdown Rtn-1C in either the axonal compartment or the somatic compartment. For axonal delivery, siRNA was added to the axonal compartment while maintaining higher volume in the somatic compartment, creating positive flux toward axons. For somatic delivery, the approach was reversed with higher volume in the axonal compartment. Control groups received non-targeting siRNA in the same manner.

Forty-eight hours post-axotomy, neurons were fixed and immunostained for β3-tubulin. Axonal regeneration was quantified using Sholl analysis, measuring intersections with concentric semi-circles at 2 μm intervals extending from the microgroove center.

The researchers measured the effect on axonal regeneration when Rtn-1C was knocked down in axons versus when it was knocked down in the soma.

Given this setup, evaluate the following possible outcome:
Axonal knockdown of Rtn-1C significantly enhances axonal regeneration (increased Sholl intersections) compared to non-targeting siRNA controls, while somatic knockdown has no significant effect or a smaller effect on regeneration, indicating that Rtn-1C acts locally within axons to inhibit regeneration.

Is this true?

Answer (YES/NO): YES